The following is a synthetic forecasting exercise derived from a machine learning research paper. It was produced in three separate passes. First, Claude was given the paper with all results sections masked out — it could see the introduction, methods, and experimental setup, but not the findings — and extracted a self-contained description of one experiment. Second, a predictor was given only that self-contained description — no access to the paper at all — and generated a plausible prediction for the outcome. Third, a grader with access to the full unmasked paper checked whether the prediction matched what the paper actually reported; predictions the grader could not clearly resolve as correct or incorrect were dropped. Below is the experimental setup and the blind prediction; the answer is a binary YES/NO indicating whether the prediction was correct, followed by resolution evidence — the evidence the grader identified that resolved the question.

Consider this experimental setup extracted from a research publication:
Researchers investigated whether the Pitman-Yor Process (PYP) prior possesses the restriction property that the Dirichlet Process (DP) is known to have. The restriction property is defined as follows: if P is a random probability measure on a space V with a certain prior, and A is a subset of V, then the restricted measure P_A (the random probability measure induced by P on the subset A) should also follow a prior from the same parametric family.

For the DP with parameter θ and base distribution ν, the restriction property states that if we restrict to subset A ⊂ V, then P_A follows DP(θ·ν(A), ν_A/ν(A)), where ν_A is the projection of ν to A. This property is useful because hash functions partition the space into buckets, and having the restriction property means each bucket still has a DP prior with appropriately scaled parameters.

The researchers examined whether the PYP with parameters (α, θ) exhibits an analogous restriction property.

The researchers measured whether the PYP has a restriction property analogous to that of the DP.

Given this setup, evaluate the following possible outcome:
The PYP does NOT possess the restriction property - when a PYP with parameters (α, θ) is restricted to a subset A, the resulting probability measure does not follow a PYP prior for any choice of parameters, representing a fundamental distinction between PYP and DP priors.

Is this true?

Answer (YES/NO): YES